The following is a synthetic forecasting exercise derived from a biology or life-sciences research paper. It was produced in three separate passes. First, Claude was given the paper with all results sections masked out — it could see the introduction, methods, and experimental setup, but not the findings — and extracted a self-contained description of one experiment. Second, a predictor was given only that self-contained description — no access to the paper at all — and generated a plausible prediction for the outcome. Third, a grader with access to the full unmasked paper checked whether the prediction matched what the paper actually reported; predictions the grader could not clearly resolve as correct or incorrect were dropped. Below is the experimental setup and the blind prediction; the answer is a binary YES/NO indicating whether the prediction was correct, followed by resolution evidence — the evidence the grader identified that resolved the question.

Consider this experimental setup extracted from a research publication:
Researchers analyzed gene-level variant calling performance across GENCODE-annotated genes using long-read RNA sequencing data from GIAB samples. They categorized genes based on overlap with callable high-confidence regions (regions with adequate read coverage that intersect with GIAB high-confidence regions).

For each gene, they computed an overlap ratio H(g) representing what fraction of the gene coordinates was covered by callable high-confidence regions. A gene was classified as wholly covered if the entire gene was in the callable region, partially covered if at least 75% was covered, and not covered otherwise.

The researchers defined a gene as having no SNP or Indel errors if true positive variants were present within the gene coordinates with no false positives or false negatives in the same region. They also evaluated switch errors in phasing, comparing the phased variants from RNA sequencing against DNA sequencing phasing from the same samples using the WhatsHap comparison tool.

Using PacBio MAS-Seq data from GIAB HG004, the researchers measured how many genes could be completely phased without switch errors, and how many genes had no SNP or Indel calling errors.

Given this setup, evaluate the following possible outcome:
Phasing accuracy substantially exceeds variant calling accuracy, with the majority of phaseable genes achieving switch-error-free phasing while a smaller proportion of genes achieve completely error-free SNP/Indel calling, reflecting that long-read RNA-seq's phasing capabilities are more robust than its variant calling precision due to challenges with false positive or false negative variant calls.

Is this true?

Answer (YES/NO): NO